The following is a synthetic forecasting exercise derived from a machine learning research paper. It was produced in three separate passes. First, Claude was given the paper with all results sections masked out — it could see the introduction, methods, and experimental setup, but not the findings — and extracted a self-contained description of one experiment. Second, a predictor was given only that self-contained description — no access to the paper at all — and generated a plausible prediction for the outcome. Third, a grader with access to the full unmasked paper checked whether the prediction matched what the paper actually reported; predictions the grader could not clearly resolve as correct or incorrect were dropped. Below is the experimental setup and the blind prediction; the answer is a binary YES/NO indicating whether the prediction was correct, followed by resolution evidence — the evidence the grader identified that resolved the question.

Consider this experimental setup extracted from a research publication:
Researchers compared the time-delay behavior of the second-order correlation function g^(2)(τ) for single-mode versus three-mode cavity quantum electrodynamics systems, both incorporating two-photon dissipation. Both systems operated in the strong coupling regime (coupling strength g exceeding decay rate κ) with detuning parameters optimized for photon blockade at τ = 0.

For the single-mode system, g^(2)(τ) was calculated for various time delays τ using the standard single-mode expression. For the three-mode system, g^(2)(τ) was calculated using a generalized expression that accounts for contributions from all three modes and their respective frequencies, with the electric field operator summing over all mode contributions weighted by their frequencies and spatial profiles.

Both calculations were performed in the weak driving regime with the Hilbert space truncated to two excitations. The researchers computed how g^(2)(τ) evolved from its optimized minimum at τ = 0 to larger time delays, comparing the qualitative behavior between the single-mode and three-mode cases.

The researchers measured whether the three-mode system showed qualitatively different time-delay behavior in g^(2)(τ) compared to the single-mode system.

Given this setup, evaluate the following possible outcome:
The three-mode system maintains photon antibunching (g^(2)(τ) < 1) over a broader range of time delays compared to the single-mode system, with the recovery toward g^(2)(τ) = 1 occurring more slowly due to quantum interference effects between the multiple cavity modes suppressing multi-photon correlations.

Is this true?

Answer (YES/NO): NO